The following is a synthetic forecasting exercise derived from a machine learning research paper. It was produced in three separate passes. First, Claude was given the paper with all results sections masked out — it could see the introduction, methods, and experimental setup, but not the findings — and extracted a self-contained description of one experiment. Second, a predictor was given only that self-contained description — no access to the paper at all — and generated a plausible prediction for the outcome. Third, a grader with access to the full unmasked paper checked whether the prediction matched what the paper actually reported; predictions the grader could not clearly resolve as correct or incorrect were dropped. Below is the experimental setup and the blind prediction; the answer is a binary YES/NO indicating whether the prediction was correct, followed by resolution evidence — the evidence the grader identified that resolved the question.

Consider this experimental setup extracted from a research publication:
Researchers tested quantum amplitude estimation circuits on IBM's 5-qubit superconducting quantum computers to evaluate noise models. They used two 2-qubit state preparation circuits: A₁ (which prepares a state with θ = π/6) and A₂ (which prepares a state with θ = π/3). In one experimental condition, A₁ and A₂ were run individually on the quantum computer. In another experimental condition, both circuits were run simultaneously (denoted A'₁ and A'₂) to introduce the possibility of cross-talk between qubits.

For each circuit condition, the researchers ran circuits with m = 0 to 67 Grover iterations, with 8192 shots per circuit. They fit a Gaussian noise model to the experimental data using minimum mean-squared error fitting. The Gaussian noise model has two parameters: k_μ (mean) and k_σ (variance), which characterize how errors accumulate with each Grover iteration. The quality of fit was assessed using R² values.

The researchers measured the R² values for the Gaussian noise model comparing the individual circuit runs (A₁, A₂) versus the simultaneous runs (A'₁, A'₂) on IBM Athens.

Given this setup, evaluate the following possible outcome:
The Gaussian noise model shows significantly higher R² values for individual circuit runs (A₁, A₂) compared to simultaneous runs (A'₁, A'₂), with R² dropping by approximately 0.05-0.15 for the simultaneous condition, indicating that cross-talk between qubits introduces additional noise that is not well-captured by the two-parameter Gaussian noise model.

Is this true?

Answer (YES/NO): NO